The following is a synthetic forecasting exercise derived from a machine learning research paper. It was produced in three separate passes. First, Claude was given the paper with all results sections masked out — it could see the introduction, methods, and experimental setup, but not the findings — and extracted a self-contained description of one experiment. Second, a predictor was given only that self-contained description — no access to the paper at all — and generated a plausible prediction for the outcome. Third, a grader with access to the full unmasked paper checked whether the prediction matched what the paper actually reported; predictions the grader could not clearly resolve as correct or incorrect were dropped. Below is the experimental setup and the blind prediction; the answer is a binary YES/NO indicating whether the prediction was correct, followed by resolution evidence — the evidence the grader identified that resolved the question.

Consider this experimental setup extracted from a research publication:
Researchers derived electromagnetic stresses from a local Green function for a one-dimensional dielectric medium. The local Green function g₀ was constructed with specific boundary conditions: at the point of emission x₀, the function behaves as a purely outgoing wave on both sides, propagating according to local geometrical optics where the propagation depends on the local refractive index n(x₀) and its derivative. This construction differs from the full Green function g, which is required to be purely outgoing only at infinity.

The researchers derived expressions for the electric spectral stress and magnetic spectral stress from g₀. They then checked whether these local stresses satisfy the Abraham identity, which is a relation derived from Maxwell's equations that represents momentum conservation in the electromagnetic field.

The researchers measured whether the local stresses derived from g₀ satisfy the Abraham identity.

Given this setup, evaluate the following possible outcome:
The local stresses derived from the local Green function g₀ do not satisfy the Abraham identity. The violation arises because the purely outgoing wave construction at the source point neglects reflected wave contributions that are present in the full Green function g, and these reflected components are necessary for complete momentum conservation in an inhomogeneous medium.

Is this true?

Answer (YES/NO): NO